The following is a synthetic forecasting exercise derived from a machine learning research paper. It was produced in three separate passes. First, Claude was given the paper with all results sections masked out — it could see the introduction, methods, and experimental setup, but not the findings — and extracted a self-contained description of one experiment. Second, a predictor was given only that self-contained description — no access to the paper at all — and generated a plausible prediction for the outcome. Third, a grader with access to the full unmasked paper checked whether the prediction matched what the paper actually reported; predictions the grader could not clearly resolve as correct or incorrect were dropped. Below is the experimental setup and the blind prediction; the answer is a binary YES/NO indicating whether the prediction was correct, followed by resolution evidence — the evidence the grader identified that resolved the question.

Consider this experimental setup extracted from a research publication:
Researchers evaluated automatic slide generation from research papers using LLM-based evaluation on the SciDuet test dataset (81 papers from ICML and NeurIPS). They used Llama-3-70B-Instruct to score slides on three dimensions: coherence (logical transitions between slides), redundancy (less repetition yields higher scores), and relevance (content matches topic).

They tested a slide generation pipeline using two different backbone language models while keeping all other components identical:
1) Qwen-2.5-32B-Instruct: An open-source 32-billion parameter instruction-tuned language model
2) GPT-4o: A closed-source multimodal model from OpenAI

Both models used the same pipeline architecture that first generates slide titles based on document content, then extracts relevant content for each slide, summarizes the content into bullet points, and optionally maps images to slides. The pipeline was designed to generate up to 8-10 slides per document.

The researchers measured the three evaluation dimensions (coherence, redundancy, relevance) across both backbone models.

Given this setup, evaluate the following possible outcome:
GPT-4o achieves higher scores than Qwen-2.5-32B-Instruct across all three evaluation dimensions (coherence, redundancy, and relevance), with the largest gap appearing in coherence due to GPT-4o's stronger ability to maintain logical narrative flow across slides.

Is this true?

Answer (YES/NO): NO